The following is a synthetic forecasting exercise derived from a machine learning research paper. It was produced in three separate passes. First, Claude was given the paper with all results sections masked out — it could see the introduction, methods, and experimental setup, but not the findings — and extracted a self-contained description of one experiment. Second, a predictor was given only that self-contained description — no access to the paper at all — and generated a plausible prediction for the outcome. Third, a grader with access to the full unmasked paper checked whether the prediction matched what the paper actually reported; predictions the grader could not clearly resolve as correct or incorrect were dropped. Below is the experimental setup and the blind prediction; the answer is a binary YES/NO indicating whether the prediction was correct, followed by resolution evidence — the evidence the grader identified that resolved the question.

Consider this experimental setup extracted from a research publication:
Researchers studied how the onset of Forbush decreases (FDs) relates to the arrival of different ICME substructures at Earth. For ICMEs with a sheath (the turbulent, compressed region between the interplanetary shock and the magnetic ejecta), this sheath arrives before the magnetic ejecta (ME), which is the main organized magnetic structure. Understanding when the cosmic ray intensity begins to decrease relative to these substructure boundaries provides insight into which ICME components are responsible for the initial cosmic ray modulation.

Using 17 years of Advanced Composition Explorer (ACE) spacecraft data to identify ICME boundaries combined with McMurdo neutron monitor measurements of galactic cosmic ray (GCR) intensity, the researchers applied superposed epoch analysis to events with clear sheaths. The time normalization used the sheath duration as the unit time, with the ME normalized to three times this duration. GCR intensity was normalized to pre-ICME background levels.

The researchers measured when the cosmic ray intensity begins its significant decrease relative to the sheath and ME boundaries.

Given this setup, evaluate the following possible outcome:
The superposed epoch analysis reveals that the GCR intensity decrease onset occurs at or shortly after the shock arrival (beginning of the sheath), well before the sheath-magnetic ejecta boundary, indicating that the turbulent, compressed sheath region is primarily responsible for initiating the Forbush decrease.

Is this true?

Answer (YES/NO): NO